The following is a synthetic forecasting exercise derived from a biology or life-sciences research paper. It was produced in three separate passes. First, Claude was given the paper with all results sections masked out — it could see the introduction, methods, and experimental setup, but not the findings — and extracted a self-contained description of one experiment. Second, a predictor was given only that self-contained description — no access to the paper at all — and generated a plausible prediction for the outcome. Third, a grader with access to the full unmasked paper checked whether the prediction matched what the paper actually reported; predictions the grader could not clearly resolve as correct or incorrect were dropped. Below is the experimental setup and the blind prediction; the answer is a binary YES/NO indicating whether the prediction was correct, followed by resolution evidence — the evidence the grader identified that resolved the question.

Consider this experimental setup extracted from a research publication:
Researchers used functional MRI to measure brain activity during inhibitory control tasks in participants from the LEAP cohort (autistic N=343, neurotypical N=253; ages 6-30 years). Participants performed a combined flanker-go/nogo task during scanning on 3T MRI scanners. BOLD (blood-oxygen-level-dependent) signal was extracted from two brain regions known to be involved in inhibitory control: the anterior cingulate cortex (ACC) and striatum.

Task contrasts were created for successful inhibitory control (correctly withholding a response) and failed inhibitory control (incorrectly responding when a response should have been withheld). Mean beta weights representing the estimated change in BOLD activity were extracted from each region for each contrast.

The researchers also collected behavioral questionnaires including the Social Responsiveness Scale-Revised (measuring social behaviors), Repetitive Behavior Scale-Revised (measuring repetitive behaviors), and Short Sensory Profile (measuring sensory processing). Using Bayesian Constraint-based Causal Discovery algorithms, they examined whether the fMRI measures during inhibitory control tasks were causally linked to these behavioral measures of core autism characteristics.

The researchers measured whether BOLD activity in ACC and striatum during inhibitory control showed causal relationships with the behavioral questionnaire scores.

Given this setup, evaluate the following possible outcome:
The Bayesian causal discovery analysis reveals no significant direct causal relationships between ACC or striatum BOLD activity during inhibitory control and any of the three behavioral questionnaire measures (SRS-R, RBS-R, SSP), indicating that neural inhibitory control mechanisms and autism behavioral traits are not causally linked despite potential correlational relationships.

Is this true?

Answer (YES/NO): YES